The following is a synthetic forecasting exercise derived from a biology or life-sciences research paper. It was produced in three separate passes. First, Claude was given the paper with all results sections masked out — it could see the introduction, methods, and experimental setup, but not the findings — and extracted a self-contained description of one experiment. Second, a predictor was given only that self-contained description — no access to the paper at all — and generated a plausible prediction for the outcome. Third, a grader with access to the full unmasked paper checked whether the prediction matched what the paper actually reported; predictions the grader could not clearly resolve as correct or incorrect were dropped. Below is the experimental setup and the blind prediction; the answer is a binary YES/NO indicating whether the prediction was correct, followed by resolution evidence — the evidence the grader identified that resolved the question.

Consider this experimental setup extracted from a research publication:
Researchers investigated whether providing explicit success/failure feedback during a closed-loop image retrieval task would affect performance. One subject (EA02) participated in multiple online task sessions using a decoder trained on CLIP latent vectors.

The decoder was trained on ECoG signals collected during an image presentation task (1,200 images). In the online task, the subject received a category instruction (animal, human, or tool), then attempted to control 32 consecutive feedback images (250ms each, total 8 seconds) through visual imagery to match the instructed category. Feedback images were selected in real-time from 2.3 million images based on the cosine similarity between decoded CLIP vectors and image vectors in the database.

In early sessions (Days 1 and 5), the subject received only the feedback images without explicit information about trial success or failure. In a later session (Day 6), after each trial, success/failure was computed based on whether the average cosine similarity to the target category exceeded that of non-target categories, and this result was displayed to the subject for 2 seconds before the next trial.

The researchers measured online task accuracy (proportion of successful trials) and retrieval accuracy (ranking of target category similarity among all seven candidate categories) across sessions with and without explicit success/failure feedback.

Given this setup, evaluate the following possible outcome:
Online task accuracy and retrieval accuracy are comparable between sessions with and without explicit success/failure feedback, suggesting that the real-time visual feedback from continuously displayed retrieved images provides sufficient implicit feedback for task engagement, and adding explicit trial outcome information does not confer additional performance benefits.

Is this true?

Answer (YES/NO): NO